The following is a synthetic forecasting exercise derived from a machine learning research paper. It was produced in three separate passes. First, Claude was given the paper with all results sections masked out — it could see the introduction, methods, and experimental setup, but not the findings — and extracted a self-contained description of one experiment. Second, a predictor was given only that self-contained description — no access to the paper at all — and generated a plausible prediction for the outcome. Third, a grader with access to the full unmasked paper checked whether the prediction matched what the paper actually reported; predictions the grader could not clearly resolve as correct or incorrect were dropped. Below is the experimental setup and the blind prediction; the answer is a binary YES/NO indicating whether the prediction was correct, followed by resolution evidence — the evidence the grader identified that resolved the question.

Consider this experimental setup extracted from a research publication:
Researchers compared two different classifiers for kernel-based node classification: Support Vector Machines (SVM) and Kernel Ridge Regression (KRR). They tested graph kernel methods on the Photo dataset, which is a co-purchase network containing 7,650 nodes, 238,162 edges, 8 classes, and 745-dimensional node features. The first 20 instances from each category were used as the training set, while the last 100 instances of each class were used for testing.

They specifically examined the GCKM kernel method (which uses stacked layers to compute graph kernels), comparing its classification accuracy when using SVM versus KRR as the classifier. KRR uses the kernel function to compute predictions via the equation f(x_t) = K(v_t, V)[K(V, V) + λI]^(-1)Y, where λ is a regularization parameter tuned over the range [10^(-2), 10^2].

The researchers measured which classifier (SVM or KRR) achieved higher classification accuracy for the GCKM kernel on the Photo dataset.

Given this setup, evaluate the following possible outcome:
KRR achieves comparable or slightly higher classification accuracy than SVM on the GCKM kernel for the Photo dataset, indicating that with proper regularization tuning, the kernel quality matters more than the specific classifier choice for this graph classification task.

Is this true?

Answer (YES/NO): YES